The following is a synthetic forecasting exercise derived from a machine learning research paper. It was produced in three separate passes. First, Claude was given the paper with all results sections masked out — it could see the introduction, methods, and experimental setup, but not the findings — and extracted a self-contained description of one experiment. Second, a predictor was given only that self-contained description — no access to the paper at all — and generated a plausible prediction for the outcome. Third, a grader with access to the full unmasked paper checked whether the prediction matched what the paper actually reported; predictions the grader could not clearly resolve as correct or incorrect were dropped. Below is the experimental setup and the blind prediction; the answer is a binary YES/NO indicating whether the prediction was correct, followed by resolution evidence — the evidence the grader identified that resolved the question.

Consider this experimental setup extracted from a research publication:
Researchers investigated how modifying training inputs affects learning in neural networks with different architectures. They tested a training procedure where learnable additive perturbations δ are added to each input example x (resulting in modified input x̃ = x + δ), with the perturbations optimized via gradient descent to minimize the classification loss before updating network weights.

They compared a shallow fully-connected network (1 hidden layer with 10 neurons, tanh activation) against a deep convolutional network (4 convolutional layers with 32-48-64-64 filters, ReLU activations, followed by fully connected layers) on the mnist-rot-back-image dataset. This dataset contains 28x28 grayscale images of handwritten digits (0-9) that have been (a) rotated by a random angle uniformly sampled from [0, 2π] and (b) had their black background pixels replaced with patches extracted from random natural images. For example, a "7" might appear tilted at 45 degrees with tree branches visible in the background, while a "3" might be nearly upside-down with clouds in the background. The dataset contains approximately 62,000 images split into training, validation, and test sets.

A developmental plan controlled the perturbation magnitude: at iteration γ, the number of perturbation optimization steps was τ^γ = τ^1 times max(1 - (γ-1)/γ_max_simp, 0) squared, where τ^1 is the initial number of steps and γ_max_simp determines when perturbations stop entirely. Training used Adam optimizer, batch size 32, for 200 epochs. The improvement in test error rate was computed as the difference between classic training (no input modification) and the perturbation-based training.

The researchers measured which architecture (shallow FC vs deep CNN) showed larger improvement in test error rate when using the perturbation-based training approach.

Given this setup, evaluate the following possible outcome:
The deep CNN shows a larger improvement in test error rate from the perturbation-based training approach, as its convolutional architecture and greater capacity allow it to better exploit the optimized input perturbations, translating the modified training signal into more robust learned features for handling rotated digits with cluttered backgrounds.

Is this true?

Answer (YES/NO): YES